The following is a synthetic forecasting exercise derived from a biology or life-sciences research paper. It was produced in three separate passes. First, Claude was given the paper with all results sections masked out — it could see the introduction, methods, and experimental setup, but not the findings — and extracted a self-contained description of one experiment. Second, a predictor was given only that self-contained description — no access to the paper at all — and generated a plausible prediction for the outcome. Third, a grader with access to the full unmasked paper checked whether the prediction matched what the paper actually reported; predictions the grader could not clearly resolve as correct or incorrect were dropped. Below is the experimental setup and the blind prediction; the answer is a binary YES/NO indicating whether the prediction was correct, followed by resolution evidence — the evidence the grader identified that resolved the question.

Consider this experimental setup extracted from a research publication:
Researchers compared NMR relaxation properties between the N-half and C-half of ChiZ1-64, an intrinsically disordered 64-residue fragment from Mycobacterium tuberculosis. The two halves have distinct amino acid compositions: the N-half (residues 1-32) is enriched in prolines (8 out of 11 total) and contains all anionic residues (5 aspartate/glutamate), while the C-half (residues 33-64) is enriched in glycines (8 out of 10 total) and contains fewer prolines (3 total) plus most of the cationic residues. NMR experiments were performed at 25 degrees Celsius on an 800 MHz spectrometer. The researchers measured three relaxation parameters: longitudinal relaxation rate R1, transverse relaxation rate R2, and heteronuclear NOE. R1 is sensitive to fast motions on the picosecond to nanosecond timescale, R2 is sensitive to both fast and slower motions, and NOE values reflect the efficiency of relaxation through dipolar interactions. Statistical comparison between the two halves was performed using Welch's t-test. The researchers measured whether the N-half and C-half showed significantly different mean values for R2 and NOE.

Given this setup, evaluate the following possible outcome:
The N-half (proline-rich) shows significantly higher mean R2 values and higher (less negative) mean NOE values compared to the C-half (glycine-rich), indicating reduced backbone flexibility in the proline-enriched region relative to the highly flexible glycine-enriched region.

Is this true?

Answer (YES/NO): YES